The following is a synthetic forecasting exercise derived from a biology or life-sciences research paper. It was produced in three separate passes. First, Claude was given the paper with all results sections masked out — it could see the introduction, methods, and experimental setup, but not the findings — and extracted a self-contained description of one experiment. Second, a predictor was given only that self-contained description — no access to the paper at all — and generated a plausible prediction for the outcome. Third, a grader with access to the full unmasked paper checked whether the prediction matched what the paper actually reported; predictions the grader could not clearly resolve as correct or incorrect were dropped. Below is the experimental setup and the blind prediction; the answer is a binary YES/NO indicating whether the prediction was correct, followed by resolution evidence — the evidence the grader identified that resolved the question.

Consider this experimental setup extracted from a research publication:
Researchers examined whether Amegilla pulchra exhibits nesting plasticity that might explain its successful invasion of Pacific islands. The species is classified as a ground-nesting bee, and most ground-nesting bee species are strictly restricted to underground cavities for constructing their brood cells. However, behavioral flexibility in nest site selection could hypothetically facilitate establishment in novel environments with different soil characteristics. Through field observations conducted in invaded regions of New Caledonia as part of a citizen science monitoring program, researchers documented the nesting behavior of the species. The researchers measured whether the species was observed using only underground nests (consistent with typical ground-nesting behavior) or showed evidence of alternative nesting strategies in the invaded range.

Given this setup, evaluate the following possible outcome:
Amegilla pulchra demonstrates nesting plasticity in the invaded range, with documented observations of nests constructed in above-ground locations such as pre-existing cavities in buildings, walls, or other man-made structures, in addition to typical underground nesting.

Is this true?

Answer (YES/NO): NO